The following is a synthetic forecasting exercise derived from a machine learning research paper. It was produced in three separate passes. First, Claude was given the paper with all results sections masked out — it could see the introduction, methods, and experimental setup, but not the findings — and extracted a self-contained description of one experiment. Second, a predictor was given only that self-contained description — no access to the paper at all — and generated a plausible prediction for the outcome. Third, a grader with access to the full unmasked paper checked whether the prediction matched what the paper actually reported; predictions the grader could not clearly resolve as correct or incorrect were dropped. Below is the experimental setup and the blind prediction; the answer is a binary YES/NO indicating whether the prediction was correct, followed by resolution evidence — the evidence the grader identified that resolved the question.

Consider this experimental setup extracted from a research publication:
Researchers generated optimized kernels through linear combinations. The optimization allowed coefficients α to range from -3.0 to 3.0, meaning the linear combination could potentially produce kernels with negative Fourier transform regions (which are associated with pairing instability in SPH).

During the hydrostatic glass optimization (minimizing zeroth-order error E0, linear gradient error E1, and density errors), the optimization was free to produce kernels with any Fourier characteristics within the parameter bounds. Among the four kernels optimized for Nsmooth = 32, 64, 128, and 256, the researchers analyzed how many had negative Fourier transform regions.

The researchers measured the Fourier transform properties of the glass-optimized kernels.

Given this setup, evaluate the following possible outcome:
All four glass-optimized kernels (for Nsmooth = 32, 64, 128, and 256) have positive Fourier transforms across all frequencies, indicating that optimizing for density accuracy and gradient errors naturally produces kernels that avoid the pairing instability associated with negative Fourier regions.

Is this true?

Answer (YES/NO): NO